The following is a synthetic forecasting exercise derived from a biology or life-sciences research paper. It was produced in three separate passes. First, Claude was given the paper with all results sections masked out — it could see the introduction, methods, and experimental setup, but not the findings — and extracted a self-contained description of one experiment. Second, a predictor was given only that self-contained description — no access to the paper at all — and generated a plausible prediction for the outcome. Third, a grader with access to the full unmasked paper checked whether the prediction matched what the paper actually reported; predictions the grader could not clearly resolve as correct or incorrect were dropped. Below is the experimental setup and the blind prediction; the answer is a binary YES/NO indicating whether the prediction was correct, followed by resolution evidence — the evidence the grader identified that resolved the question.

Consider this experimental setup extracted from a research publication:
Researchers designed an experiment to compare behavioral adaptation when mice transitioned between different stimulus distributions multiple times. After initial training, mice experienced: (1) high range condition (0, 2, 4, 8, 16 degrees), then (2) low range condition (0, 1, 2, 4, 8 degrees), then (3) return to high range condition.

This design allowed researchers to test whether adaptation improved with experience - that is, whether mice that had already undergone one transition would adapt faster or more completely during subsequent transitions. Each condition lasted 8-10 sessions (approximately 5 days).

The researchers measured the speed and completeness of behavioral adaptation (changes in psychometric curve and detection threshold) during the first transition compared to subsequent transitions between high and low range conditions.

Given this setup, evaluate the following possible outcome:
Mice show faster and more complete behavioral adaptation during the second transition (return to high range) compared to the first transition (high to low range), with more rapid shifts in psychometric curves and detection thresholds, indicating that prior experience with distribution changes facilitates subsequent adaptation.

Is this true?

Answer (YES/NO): NO